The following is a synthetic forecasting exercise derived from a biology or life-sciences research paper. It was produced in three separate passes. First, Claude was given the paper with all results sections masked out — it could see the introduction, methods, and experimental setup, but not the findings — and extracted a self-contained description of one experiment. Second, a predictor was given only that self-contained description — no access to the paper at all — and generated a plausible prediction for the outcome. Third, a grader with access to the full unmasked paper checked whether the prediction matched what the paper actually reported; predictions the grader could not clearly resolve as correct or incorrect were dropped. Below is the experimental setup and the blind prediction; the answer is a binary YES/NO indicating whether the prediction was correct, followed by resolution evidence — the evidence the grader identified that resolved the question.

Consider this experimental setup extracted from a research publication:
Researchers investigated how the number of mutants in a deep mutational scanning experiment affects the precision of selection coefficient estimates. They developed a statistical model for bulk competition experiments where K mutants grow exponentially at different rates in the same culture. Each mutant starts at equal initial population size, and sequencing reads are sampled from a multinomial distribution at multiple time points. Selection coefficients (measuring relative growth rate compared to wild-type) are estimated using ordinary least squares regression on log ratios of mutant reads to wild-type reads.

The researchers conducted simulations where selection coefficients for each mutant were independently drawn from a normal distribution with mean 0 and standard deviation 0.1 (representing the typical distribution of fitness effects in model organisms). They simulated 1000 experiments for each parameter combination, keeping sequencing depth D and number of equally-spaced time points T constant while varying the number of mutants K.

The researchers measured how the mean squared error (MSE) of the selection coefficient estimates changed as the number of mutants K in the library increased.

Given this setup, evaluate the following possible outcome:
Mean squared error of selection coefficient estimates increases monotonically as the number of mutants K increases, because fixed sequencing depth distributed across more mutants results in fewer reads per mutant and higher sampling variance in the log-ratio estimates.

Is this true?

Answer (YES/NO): YES